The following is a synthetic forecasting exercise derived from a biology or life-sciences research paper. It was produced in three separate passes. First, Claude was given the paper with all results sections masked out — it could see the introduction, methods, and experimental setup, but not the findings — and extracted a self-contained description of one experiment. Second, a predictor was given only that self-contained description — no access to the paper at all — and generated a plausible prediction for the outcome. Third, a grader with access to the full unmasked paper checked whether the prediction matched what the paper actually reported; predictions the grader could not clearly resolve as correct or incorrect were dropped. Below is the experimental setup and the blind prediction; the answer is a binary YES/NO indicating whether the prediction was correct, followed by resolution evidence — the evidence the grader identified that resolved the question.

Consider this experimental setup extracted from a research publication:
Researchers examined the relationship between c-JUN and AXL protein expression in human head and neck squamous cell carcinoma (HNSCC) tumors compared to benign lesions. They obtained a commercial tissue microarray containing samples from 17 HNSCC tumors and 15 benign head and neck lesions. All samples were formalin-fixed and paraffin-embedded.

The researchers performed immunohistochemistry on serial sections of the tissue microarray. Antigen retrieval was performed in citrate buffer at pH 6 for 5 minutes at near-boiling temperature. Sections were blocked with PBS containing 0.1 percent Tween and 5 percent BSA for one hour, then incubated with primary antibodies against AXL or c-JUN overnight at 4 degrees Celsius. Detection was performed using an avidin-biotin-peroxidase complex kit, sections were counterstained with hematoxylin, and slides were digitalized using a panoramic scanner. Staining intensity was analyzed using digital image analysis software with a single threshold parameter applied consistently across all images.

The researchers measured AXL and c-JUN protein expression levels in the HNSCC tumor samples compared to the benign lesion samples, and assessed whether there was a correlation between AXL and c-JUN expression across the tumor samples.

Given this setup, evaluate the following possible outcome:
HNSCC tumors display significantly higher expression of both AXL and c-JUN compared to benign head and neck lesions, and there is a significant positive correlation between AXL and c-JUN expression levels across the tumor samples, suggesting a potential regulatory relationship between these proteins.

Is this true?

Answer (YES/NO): YES